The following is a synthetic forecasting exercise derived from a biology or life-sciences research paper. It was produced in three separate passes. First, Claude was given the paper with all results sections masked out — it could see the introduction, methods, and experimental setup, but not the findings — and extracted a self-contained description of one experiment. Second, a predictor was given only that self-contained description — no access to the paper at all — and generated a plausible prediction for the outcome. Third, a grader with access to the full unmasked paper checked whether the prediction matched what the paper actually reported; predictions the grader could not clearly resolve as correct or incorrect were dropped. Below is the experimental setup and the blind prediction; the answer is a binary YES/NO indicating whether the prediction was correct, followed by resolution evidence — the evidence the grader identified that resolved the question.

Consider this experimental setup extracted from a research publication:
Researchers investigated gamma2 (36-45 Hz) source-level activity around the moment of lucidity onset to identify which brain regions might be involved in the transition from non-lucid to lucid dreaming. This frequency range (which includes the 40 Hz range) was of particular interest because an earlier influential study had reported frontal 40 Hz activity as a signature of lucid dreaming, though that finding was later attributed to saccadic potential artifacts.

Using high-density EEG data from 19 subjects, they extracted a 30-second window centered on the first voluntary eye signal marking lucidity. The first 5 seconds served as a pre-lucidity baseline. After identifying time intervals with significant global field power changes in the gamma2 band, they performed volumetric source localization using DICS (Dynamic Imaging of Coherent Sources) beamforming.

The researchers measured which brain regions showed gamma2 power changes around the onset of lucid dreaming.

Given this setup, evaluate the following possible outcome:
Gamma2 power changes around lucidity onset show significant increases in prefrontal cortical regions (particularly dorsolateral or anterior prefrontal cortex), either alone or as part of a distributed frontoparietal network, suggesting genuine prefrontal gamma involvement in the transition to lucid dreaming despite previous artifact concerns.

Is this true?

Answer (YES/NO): NO